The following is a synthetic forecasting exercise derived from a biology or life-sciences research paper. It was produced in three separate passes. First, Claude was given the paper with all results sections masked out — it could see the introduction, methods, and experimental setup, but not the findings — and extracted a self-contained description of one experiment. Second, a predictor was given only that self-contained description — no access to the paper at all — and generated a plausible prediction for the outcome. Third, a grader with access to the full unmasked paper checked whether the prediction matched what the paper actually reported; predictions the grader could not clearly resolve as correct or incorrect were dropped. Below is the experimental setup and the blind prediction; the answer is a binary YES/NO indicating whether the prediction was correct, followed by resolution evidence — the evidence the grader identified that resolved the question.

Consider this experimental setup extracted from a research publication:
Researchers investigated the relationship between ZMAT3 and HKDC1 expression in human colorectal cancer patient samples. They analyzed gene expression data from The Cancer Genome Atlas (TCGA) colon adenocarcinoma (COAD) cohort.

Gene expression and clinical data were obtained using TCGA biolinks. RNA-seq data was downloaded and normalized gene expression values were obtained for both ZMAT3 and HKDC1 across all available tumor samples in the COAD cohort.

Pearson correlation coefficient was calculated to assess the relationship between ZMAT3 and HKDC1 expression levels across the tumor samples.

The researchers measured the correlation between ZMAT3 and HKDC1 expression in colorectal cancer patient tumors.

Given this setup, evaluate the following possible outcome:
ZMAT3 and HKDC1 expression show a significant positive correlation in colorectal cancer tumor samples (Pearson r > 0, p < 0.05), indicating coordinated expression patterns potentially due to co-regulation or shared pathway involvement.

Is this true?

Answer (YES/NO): NO